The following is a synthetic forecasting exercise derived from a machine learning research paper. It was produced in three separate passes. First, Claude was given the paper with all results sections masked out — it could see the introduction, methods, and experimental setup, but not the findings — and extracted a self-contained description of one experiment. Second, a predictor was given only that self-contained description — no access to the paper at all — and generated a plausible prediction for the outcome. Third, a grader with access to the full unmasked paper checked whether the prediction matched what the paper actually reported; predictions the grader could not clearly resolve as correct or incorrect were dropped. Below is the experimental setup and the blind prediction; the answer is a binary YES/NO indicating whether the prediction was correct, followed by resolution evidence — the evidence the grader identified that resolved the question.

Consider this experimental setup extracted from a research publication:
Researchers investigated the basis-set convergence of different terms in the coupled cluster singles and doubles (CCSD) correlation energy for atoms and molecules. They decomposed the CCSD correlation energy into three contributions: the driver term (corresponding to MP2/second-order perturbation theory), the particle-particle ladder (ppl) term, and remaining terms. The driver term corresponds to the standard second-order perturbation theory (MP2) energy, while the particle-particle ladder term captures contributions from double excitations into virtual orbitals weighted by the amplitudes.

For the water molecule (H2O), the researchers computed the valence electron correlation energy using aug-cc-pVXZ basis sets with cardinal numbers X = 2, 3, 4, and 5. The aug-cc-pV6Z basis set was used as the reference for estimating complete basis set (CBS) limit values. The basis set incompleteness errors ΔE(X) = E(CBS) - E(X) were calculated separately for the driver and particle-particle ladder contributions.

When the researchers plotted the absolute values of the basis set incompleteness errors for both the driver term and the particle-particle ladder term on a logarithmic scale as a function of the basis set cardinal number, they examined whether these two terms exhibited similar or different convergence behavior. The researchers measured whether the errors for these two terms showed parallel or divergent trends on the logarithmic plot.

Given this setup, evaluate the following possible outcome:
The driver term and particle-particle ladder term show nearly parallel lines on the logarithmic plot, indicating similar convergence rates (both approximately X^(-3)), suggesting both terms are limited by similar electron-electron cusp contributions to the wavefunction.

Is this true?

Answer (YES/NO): YES